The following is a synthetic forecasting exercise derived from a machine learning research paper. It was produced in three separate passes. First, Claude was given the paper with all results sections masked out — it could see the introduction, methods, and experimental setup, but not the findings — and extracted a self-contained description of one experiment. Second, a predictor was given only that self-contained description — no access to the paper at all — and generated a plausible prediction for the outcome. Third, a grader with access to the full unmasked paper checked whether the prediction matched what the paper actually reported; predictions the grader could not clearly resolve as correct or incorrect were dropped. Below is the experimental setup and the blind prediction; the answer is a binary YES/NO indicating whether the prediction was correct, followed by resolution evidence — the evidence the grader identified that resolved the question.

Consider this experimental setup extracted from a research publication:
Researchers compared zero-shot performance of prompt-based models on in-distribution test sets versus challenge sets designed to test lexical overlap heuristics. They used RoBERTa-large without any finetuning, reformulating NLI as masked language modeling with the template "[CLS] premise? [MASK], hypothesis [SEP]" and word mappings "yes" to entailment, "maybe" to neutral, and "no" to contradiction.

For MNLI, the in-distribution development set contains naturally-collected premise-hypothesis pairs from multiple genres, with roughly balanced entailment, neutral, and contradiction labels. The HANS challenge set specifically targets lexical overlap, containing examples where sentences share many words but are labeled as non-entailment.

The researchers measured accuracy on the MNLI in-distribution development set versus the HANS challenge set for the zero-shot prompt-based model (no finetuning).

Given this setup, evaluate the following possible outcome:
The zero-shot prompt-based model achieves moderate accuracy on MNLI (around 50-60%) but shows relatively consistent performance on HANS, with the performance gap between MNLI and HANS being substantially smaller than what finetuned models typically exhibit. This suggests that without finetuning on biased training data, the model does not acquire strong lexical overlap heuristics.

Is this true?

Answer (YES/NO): NO